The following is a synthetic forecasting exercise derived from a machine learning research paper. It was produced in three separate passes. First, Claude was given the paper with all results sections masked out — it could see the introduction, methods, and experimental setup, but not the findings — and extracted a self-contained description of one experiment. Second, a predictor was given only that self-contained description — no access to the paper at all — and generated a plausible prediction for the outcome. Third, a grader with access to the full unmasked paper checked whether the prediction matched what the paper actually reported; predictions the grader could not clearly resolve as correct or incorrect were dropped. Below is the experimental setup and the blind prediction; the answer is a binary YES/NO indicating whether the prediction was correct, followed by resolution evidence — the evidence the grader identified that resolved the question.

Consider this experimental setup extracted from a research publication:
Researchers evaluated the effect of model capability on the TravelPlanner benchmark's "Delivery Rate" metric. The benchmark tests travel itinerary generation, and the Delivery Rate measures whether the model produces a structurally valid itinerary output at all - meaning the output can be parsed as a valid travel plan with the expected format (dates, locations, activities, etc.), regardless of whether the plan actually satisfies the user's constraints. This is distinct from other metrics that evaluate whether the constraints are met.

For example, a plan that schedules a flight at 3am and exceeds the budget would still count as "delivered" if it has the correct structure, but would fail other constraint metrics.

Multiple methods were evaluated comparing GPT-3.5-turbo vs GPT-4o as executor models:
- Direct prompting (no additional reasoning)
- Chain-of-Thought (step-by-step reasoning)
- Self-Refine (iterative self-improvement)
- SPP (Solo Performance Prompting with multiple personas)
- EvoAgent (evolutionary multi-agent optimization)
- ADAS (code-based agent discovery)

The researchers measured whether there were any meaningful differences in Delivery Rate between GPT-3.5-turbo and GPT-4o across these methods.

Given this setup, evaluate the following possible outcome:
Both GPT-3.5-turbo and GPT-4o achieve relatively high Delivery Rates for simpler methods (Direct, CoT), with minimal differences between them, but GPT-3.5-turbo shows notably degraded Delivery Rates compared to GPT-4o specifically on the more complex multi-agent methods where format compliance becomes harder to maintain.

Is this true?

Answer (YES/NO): NO